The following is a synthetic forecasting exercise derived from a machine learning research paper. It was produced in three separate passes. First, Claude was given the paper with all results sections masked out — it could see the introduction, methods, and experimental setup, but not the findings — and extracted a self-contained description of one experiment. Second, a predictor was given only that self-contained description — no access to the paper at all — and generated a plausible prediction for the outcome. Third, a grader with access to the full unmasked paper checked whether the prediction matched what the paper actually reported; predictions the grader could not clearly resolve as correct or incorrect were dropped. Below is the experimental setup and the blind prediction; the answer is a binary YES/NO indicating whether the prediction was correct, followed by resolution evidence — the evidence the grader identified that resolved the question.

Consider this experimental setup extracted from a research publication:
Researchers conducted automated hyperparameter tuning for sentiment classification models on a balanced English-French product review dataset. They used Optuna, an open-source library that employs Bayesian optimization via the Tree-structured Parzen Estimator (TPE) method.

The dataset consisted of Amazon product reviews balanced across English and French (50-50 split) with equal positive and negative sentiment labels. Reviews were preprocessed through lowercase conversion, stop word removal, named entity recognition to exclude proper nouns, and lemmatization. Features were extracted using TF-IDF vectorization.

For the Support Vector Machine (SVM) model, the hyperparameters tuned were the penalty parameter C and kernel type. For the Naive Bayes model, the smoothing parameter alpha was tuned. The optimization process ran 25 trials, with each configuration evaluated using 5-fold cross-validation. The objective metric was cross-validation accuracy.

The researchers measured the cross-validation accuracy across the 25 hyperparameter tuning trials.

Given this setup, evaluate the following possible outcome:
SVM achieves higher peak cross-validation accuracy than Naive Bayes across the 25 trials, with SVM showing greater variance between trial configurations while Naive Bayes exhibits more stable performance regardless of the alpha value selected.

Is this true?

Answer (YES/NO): NO